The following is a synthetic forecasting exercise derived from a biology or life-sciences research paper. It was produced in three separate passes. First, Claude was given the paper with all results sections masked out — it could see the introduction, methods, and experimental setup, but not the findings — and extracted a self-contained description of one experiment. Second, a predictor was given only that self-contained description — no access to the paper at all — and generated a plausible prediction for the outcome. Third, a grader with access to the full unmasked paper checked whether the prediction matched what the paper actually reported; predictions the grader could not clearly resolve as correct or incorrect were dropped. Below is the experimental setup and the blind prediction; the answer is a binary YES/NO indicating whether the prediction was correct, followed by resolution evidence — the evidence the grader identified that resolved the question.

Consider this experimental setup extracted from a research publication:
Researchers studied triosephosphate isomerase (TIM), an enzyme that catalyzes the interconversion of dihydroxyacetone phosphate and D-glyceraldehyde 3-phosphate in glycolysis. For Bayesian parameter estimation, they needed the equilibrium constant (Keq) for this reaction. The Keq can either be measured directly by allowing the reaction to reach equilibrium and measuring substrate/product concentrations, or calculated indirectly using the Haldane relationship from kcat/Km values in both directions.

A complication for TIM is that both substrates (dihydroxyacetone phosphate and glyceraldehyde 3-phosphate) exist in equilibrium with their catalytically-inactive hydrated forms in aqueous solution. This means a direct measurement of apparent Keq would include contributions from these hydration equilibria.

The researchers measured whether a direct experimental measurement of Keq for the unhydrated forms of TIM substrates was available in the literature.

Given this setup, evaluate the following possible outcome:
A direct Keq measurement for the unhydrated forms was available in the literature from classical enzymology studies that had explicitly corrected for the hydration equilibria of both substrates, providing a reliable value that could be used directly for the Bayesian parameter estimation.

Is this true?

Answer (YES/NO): NO